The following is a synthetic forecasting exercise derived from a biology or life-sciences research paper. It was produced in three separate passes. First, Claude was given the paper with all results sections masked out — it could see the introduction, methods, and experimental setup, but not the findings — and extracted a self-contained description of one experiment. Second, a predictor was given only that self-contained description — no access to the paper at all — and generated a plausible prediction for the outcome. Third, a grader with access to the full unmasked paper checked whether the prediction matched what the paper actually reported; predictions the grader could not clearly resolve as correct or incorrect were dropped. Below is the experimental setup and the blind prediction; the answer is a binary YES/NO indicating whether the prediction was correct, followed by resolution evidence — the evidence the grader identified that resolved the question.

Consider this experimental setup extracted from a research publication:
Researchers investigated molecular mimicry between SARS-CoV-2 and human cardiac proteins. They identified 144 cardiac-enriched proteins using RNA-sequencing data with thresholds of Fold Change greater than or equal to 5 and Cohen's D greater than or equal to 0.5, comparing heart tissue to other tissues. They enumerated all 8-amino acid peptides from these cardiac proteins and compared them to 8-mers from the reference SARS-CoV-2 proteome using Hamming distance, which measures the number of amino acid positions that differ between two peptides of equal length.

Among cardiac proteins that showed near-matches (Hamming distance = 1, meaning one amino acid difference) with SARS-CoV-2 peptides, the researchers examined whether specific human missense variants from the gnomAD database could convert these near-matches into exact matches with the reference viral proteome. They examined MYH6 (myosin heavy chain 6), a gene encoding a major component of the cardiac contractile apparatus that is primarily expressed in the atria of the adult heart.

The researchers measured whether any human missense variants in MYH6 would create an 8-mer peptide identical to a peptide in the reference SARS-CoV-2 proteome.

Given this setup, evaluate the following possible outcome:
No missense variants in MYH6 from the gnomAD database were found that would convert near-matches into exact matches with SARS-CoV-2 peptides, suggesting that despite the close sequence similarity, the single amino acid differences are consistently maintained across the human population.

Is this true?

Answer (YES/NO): NO